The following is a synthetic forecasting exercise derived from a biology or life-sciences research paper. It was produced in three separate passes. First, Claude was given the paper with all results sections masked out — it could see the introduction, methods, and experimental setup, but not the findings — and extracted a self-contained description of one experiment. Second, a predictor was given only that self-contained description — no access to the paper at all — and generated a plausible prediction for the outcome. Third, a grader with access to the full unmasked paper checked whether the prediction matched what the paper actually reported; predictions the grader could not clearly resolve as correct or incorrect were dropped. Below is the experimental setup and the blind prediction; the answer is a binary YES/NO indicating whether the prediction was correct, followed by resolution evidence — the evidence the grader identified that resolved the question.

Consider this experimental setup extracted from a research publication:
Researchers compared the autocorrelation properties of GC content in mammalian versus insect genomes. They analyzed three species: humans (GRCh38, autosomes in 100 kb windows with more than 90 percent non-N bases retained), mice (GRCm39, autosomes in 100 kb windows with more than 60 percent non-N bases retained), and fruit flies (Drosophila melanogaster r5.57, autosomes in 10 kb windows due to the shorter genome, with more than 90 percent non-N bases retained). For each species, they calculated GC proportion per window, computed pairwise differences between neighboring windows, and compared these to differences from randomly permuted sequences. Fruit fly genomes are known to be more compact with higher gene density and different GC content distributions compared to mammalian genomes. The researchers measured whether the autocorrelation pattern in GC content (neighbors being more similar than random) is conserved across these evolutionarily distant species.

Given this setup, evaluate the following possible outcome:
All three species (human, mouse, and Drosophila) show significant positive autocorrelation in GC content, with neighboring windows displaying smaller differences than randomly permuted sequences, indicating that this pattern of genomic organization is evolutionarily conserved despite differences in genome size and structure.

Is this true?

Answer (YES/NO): YES